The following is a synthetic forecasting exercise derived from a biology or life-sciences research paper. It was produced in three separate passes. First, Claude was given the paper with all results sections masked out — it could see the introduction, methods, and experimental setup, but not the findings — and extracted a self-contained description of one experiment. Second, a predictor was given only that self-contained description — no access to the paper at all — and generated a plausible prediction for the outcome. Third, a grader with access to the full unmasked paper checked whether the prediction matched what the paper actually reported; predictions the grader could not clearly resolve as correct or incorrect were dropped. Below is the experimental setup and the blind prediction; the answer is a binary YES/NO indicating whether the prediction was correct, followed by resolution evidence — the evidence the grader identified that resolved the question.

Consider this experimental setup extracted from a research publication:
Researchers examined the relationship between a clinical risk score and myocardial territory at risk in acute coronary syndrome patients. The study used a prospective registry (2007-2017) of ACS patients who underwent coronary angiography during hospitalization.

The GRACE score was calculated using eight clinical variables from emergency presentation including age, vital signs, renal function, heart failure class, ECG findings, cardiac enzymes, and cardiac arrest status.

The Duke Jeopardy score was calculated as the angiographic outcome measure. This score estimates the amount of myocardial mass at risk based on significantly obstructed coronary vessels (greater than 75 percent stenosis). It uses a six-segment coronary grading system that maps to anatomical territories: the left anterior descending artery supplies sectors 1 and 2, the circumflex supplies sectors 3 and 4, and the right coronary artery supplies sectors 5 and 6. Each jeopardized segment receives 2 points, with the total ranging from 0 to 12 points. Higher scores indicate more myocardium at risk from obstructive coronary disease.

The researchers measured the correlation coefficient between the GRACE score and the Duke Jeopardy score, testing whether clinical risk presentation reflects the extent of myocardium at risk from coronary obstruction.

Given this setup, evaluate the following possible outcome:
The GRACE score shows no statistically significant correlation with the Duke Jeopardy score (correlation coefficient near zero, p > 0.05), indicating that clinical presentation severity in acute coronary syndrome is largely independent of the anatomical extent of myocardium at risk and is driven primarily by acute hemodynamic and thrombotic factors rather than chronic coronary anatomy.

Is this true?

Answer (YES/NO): NO